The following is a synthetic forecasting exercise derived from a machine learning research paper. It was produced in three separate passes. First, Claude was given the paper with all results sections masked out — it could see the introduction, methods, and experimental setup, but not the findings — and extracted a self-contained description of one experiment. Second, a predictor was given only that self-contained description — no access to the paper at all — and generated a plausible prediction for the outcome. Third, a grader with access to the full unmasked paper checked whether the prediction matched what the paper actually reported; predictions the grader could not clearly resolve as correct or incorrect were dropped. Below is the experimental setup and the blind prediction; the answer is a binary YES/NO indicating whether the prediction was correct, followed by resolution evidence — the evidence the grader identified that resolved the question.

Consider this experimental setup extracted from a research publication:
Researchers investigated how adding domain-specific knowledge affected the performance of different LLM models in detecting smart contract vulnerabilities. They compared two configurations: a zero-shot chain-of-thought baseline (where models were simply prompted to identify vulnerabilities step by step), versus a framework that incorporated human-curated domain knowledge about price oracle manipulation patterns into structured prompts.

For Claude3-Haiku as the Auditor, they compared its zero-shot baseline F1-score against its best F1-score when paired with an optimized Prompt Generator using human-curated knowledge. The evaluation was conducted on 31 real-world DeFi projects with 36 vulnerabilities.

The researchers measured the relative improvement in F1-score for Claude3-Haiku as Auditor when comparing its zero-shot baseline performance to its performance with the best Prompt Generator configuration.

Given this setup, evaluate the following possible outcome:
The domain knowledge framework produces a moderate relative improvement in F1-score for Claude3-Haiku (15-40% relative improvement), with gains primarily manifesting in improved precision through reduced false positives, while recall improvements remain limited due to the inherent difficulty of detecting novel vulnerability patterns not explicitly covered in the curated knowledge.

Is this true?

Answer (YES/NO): NO